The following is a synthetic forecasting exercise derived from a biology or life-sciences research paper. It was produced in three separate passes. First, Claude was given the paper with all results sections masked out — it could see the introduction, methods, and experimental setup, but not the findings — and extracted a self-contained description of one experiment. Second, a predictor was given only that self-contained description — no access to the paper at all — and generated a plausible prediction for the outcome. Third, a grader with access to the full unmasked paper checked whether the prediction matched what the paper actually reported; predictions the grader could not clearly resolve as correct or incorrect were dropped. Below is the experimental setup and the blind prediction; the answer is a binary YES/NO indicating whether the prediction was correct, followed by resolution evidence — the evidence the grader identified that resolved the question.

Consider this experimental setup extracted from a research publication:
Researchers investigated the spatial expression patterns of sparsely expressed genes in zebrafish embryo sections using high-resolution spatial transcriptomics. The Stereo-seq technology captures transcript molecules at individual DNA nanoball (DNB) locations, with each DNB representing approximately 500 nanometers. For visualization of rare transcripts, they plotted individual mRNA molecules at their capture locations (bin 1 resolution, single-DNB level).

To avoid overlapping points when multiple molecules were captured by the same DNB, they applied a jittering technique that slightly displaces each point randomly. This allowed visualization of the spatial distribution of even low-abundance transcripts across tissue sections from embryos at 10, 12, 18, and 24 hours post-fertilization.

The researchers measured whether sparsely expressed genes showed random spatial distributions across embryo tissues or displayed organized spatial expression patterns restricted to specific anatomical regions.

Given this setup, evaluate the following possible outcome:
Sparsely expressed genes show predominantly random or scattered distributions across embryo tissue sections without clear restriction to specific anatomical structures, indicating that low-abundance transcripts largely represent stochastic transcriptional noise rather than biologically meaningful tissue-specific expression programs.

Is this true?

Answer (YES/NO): NO